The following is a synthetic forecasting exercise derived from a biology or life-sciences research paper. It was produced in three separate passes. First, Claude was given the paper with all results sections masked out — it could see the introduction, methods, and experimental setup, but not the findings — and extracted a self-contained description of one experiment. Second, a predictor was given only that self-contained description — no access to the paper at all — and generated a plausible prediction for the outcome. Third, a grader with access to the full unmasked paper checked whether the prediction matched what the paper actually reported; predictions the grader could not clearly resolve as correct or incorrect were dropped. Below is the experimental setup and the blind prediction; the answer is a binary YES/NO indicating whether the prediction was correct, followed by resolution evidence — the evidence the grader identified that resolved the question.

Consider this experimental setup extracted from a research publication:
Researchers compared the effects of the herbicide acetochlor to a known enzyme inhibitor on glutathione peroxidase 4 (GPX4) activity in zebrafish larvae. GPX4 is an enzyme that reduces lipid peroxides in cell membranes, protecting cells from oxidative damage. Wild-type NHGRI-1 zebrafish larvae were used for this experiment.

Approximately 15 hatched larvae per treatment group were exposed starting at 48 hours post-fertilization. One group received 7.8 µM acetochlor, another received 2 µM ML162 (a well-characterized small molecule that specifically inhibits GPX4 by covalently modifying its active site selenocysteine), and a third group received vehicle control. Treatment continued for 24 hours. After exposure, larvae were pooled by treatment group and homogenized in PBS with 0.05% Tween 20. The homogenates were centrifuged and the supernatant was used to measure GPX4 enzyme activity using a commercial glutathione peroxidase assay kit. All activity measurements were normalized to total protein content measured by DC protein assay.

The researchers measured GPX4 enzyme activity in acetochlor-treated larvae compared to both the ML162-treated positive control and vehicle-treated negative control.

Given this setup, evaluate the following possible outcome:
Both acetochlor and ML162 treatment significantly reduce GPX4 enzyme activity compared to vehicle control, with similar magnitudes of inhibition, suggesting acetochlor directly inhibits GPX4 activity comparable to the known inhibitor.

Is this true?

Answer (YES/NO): YES